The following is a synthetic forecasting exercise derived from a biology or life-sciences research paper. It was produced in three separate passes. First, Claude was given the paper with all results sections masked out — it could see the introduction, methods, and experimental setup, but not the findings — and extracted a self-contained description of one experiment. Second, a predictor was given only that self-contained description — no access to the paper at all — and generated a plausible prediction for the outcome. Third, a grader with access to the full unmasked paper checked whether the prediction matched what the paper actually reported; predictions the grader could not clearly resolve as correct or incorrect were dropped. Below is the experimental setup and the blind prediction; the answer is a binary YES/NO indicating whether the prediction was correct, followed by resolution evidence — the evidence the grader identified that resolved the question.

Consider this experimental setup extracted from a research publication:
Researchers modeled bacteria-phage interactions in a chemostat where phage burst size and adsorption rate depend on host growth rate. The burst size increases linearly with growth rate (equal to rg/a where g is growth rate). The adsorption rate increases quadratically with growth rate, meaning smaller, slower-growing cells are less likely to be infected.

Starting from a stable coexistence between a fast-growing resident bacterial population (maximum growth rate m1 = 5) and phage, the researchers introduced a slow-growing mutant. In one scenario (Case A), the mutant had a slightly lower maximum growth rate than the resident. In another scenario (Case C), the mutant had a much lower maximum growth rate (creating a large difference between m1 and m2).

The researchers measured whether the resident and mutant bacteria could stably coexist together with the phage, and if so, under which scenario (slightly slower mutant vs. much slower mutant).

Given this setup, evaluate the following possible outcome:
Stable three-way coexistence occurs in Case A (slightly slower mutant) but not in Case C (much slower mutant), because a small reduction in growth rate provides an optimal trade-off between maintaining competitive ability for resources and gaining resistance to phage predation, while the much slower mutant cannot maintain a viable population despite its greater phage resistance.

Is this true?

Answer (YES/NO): NO